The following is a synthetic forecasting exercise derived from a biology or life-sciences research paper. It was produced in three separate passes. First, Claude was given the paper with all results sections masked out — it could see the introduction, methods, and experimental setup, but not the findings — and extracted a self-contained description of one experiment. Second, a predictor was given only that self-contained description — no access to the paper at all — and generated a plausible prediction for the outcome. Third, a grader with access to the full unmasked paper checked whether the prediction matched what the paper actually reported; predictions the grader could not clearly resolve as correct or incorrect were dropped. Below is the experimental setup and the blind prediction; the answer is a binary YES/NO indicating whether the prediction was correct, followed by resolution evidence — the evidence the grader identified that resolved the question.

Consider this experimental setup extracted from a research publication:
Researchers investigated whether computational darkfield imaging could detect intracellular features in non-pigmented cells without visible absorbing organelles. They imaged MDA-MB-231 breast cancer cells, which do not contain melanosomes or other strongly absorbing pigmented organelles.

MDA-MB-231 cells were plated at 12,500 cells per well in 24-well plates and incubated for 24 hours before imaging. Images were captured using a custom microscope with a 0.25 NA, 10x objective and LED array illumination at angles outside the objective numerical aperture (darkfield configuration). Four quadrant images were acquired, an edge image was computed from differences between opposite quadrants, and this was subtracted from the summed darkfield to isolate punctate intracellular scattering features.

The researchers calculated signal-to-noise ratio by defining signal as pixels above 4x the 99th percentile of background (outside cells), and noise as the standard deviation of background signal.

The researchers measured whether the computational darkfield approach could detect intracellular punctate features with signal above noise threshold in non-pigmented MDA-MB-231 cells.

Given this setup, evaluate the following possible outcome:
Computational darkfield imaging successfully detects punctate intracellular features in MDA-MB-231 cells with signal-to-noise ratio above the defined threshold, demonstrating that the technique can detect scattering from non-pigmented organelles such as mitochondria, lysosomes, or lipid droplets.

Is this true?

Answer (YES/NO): YES